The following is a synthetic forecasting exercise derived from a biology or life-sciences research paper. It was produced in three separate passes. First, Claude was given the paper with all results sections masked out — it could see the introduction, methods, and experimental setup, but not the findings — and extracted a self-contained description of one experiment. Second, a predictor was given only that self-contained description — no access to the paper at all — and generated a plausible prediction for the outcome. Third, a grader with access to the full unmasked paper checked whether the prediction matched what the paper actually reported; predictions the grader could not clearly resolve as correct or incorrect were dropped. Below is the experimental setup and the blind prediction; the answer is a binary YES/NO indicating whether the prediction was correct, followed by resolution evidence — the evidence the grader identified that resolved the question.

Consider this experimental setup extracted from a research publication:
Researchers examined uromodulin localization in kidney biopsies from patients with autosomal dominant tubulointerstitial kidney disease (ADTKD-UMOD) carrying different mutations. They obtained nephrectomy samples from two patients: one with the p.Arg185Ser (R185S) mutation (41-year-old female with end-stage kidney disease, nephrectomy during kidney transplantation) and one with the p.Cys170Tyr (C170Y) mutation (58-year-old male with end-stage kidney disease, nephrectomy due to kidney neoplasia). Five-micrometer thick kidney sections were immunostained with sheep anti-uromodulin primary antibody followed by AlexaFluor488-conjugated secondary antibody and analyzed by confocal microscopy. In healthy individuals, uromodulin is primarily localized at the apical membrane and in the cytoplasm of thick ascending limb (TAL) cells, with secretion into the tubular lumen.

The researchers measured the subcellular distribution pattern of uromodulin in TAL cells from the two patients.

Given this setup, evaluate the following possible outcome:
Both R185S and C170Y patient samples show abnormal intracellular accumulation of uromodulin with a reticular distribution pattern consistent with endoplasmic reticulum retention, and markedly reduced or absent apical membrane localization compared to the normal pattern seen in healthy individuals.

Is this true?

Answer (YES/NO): NO